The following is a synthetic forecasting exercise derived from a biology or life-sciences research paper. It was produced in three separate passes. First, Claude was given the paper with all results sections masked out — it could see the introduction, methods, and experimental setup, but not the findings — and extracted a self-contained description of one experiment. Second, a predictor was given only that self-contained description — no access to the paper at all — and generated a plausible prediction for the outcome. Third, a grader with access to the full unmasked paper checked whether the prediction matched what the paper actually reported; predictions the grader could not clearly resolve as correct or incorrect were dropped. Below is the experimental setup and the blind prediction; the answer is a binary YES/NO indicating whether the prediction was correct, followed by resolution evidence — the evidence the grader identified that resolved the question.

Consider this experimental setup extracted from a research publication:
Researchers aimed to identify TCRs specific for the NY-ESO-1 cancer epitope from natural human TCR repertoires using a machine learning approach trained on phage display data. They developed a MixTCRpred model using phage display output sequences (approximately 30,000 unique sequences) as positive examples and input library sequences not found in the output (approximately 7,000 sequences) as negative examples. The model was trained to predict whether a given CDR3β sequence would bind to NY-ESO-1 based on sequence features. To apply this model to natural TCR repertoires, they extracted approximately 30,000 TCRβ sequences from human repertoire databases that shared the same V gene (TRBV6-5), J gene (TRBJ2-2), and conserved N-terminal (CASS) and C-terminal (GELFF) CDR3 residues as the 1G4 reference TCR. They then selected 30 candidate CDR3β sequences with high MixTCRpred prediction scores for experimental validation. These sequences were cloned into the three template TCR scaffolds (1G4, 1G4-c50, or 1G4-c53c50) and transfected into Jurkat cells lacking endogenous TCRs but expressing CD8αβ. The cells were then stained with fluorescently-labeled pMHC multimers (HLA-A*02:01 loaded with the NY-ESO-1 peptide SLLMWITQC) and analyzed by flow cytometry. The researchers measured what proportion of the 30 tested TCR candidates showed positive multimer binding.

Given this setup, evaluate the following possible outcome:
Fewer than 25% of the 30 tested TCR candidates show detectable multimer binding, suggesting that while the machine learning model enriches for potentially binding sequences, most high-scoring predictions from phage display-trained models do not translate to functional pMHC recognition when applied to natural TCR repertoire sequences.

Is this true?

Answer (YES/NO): YES